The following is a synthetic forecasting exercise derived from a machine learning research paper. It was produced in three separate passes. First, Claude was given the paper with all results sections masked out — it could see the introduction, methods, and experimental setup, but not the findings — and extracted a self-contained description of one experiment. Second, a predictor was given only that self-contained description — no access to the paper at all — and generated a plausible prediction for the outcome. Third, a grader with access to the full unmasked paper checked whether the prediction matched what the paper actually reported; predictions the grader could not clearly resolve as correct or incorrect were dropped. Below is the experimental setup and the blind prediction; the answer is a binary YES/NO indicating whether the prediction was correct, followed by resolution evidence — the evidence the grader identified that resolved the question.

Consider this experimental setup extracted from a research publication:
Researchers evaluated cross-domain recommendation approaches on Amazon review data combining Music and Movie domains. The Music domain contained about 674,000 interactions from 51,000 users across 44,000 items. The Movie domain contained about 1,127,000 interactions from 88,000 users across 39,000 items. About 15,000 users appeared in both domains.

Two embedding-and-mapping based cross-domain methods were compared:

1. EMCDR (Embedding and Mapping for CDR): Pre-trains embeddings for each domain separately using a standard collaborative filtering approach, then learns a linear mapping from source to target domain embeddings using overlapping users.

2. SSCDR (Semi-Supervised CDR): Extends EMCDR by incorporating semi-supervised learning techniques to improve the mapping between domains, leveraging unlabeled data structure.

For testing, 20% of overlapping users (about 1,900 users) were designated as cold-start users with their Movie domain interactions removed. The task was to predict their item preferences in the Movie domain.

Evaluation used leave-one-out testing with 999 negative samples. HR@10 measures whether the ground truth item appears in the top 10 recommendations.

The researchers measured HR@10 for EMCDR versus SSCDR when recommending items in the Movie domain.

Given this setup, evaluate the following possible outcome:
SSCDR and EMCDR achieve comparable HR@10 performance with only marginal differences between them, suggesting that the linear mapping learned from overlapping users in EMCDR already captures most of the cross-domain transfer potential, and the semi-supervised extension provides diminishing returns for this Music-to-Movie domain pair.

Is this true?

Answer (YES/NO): NO